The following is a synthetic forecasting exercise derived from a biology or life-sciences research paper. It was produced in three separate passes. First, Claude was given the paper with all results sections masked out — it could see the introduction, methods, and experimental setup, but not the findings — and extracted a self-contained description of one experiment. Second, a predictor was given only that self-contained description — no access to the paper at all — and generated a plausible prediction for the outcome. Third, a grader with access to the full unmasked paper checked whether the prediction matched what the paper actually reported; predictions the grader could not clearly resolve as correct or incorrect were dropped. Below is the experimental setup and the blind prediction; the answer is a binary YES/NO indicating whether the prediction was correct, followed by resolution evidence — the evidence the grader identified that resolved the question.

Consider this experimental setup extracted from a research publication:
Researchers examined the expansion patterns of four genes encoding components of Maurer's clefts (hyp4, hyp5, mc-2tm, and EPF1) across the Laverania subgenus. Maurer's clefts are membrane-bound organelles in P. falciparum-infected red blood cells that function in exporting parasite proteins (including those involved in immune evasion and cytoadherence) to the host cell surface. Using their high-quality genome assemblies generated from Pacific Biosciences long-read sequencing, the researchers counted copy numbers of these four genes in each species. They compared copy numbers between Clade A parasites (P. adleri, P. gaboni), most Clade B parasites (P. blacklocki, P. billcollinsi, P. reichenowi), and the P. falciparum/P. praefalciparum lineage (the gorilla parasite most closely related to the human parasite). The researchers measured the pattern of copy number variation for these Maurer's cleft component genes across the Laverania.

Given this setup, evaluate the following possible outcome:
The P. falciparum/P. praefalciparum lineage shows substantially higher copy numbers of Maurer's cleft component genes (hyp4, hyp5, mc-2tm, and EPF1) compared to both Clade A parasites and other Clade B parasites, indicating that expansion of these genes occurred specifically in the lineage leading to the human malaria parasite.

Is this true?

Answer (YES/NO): YES